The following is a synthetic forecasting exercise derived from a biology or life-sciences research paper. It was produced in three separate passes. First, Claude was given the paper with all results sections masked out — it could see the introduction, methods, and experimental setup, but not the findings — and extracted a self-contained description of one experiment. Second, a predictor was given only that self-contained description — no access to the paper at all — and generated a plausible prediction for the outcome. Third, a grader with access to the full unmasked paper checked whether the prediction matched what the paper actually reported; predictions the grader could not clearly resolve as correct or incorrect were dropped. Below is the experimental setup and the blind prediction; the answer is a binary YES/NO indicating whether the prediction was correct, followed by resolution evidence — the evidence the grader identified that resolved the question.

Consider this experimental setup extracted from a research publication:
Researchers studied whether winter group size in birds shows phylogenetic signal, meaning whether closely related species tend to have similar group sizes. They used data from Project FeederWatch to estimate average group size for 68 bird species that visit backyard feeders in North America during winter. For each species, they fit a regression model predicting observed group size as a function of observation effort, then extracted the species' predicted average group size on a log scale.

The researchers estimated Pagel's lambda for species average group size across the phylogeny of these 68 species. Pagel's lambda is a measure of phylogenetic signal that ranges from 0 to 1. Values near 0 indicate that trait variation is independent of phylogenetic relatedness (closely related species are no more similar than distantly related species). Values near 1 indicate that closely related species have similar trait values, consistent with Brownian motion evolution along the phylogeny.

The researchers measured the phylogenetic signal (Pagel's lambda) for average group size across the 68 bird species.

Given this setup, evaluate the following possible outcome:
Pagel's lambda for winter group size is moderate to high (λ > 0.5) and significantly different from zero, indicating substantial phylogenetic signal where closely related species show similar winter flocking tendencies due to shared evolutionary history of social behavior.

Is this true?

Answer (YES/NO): YES